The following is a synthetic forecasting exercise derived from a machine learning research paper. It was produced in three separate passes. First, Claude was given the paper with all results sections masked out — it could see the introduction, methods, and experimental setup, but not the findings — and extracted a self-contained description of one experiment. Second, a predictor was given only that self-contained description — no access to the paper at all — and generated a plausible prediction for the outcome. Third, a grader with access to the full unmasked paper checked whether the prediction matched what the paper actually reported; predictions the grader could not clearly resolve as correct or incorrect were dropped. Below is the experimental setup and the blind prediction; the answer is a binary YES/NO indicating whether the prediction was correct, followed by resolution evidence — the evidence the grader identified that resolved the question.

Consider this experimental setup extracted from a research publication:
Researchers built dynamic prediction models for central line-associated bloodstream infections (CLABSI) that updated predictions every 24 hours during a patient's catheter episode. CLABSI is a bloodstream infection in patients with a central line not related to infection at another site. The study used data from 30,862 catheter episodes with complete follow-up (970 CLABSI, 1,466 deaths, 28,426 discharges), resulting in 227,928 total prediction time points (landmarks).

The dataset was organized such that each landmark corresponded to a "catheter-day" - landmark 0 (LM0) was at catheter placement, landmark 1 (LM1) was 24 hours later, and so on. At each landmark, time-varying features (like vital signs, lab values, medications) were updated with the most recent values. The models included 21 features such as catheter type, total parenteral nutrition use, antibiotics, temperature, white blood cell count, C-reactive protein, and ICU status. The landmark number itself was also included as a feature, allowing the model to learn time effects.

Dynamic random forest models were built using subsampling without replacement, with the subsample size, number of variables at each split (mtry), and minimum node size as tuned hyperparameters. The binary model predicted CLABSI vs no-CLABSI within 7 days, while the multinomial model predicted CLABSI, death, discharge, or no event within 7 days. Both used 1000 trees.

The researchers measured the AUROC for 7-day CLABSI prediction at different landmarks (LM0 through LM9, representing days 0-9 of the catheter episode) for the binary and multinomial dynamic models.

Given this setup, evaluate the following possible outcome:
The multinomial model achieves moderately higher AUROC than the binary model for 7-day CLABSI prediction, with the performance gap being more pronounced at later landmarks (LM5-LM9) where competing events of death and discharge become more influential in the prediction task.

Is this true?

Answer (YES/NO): NO